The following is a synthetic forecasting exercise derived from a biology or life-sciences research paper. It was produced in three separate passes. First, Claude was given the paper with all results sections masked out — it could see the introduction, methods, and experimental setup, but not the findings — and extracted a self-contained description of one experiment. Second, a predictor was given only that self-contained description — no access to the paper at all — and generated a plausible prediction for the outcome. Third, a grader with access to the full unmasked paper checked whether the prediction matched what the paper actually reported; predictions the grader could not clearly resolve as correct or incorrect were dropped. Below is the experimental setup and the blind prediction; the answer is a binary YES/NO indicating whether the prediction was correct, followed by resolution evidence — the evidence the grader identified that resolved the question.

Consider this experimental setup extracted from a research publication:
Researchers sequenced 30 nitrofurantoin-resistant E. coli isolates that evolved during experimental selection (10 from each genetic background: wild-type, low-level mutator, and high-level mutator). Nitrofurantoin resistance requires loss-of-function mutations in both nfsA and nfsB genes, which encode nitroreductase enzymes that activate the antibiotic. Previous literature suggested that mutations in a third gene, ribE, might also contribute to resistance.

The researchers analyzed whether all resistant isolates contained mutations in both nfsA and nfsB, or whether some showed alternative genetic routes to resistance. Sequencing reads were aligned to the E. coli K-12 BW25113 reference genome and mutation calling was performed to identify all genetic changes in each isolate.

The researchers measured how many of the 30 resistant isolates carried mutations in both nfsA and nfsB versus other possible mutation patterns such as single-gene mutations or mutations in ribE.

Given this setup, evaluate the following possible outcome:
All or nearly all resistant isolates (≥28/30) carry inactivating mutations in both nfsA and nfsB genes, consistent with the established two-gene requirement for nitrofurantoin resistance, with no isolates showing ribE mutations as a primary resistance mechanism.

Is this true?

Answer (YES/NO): YES